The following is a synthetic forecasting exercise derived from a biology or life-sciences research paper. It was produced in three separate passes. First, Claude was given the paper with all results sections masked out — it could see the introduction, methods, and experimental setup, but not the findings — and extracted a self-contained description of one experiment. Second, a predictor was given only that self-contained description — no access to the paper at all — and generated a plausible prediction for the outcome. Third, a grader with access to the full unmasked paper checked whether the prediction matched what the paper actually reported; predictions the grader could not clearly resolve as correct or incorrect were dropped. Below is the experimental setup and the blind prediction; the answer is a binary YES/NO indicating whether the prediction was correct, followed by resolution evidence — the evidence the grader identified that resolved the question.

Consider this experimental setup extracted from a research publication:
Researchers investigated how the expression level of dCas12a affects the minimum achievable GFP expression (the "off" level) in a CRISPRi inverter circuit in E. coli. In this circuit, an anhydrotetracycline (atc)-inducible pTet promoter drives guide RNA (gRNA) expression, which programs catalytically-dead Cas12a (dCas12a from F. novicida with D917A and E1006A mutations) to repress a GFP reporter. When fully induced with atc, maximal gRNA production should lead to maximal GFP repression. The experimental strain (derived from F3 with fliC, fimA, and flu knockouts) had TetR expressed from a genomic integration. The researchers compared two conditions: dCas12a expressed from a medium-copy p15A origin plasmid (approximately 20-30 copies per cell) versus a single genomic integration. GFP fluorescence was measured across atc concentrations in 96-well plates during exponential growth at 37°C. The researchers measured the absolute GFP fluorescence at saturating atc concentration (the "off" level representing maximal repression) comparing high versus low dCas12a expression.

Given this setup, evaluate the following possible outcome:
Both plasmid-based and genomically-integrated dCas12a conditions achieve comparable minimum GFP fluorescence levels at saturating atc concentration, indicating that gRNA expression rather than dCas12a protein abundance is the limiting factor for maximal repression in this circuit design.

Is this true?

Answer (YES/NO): NO